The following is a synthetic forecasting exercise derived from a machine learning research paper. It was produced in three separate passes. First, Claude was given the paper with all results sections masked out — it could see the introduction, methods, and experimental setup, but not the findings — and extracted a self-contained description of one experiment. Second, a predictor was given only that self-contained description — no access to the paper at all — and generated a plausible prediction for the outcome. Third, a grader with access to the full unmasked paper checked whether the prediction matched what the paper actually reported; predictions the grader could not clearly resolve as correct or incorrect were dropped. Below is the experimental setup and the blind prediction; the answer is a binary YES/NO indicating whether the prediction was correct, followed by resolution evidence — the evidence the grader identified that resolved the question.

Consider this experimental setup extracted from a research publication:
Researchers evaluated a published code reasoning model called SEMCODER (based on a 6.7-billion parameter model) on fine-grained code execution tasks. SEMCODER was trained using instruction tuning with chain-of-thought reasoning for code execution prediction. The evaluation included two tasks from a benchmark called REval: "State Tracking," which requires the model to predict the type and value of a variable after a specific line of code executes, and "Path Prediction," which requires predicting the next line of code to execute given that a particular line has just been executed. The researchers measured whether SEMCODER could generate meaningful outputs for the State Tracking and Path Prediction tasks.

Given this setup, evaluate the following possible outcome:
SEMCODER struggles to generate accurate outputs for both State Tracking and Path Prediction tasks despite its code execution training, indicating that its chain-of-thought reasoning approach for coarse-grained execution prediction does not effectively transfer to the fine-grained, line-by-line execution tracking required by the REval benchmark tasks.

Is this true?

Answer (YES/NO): NO